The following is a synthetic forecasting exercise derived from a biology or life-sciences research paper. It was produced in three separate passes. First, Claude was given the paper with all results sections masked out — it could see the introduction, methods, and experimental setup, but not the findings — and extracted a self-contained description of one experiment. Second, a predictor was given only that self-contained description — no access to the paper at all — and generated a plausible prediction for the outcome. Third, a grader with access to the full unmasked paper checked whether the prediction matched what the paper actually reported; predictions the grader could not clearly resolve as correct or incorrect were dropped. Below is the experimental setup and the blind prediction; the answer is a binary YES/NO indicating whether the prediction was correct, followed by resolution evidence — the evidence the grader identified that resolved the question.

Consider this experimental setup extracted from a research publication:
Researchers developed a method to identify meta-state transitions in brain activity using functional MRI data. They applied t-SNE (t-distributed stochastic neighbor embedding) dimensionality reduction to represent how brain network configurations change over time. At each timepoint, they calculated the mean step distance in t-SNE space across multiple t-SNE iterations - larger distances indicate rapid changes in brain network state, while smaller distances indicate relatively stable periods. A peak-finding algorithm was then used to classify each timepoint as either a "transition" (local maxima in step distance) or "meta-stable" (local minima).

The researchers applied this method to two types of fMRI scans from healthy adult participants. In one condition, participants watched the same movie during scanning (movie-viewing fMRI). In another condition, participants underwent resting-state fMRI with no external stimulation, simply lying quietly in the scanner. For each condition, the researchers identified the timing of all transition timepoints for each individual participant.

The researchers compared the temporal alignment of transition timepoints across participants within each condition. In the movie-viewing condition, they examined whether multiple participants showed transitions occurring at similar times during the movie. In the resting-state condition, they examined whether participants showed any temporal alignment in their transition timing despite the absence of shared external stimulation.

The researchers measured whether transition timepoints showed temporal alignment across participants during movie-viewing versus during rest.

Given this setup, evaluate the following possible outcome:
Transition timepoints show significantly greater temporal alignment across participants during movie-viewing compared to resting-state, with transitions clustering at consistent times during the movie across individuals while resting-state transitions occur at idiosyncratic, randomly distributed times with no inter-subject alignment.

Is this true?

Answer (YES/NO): YES